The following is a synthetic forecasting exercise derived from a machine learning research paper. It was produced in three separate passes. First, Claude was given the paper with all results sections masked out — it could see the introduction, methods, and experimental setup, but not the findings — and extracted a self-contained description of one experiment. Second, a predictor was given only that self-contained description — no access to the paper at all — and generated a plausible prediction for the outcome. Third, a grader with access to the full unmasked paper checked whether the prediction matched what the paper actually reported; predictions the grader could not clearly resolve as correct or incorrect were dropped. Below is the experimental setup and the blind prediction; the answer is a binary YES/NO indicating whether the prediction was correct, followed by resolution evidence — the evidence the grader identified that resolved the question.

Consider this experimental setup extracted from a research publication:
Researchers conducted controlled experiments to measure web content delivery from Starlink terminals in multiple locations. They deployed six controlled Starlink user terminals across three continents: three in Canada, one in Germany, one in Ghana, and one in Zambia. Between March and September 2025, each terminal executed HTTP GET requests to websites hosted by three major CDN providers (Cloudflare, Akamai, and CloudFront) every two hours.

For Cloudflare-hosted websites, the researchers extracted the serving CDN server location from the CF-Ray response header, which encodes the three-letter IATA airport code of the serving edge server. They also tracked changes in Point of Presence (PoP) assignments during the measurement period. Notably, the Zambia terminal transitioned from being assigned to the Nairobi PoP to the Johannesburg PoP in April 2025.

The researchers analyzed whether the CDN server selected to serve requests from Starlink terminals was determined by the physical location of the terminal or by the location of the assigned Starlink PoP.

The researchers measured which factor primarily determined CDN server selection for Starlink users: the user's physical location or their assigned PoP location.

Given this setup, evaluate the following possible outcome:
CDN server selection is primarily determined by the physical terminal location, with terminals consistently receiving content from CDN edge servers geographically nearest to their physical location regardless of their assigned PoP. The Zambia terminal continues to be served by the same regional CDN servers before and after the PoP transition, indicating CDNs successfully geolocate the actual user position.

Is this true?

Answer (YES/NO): NO